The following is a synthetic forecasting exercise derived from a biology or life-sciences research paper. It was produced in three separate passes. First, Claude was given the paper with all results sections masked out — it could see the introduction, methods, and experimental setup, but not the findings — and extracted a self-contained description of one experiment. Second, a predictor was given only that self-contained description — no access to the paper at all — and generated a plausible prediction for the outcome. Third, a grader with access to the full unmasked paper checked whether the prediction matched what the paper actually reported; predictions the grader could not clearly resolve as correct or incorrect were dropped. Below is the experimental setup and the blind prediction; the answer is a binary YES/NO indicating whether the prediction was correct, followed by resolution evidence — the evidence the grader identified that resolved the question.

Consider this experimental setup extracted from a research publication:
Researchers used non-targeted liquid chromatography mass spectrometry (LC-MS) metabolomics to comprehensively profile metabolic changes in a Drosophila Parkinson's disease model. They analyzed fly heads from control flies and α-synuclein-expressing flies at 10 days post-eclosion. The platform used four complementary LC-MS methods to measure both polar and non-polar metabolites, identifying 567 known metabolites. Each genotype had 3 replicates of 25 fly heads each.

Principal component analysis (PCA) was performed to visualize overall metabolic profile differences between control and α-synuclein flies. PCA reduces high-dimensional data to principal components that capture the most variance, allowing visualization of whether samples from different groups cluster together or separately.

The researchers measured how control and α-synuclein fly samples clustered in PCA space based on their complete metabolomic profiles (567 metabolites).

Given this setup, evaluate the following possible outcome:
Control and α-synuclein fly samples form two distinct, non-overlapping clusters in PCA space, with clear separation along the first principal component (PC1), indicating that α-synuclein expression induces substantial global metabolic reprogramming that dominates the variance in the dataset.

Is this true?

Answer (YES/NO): NO